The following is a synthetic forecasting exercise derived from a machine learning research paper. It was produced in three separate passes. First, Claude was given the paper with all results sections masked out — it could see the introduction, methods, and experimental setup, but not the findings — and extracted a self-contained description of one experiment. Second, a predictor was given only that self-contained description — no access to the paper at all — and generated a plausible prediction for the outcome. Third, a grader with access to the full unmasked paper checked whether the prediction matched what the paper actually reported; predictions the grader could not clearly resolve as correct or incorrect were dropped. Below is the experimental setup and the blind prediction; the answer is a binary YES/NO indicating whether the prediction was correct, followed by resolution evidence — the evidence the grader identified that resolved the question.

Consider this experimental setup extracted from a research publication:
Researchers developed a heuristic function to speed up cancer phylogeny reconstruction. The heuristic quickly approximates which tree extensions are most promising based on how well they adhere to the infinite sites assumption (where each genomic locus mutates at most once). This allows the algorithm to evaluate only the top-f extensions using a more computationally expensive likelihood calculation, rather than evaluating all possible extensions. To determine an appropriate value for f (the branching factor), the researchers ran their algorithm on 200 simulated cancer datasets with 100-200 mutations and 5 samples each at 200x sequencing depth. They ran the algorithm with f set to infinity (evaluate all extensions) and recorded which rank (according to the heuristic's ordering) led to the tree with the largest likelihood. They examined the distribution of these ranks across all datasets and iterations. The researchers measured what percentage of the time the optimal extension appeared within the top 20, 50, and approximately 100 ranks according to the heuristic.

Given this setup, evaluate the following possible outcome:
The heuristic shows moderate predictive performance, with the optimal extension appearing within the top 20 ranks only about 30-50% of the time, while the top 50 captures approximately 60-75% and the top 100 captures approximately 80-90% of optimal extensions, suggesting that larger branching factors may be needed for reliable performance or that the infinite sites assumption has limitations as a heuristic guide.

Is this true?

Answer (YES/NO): NO